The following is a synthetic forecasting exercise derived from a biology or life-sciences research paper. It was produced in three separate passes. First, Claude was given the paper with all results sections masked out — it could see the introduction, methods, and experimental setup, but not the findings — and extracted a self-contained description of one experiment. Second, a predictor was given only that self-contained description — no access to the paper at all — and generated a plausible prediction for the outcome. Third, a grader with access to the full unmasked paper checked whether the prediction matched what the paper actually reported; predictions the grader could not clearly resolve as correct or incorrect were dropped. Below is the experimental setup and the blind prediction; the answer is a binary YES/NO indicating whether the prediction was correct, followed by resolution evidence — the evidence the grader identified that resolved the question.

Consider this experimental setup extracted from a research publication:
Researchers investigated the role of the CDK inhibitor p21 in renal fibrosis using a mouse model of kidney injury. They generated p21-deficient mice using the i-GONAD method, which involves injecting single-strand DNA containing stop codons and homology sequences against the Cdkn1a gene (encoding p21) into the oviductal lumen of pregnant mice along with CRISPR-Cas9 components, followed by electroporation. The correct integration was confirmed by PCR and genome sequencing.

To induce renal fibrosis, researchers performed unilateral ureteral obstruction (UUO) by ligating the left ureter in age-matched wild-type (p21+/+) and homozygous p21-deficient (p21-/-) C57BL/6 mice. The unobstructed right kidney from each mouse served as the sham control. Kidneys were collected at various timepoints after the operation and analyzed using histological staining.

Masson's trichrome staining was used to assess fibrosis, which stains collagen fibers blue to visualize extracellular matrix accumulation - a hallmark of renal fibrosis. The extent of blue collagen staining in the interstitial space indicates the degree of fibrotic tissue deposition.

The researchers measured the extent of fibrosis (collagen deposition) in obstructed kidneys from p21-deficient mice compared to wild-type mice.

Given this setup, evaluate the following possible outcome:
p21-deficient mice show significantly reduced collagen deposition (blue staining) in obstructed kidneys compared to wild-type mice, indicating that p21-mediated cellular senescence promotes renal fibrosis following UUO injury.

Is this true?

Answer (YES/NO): NO